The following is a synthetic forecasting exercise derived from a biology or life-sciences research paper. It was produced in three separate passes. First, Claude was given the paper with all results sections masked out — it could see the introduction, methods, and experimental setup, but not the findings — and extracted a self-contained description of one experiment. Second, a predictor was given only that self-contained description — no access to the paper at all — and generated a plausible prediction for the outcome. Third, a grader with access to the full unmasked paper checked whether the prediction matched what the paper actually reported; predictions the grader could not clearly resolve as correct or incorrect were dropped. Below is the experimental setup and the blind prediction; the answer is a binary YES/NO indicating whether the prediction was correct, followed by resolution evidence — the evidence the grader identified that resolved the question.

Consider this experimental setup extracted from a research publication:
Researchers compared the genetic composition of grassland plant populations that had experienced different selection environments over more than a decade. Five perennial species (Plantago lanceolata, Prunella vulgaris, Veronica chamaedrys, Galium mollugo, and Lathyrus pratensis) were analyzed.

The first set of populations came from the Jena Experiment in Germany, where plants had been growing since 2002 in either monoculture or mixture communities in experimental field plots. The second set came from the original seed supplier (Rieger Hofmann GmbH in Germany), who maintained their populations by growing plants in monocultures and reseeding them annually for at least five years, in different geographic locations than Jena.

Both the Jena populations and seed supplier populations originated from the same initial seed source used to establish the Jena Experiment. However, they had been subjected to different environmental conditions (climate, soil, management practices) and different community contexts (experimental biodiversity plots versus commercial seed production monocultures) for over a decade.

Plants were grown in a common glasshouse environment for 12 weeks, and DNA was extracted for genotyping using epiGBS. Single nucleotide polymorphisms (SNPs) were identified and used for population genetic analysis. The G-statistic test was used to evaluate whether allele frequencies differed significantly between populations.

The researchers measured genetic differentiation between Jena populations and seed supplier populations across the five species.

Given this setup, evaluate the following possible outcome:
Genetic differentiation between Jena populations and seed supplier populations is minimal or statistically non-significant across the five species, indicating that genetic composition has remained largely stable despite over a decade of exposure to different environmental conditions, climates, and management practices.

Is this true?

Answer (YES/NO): NO